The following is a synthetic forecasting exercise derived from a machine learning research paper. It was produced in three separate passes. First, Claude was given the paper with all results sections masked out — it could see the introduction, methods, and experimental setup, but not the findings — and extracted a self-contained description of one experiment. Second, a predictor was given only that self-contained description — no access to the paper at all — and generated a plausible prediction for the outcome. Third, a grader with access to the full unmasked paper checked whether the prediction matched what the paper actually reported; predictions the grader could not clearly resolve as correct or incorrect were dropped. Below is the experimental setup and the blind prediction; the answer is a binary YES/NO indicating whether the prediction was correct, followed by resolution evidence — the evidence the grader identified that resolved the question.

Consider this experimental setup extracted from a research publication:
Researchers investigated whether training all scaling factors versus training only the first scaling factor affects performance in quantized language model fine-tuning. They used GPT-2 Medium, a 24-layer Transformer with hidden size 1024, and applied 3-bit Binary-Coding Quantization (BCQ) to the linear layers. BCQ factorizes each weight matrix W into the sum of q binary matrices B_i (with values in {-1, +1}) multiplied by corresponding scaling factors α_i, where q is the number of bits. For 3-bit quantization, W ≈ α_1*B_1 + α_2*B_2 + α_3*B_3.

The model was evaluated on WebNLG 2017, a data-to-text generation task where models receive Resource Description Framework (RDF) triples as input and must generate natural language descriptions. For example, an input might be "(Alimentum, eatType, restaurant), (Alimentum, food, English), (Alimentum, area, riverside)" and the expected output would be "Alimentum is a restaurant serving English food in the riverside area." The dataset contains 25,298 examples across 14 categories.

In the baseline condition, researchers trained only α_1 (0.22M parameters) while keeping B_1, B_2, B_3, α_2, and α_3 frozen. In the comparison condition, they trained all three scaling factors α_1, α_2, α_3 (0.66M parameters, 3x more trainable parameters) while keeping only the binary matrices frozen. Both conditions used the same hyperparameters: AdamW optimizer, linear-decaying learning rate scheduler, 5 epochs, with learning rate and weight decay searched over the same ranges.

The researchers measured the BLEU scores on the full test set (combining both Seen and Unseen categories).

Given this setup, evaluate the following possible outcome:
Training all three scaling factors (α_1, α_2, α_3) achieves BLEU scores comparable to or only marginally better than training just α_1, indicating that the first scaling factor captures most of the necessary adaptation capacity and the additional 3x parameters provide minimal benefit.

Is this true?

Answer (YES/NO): YES